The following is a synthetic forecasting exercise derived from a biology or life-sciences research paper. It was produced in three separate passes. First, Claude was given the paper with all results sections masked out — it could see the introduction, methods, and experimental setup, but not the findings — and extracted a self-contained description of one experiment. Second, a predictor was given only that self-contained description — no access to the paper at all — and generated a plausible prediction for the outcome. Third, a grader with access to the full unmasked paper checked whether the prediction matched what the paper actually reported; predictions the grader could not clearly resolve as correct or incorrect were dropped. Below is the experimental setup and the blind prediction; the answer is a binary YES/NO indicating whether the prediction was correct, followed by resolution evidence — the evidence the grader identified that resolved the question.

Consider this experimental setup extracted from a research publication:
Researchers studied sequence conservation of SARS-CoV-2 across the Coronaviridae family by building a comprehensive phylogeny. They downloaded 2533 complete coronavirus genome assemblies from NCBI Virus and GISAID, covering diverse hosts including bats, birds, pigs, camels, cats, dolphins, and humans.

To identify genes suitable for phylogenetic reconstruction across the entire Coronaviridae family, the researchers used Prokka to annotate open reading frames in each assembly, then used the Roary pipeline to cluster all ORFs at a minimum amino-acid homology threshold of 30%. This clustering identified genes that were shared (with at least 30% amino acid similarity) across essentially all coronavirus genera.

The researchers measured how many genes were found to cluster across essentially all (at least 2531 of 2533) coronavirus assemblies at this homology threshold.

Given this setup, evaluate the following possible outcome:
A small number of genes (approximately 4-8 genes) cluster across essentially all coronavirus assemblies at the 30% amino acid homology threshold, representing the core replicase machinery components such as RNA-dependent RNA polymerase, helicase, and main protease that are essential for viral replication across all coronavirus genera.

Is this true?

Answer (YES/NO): NO